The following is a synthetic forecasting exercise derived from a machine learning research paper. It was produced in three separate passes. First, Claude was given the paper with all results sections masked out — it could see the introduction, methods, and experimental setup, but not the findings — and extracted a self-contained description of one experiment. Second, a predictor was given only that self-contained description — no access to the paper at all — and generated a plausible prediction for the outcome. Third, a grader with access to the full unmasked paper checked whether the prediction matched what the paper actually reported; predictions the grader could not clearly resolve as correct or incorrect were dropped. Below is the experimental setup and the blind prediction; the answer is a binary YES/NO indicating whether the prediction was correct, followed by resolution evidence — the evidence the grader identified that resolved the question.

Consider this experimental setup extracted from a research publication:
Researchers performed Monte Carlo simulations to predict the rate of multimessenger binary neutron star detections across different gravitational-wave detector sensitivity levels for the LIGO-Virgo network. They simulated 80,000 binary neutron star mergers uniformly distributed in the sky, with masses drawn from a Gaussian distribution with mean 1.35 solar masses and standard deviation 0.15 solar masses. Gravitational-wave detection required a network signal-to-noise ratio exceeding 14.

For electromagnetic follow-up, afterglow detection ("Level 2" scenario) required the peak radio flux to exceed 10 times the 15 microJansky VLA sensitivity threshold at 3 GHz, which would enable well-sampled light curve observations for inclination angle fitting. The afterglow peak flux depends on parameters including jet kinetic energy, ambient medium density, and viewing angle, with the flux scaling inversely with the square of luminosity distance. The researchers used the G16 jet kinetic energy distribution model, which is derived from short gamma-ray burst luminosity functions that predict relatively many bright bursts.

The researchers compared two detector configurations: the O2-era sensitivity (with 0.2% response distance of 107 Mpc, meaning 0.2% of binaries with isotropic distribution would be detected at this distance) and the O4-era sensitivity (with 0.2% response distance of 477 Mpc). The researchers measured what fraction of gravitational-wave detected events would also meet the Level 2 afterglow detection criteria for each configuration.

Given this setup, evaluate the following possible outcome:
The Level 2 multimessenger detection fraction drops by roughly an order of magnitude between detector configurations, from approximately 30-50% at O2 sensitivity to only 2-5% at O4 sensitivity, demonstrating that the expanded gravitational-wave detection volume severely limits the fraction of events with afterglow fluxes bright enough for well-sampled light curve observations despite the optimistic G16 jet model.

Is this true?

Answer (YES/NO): NO